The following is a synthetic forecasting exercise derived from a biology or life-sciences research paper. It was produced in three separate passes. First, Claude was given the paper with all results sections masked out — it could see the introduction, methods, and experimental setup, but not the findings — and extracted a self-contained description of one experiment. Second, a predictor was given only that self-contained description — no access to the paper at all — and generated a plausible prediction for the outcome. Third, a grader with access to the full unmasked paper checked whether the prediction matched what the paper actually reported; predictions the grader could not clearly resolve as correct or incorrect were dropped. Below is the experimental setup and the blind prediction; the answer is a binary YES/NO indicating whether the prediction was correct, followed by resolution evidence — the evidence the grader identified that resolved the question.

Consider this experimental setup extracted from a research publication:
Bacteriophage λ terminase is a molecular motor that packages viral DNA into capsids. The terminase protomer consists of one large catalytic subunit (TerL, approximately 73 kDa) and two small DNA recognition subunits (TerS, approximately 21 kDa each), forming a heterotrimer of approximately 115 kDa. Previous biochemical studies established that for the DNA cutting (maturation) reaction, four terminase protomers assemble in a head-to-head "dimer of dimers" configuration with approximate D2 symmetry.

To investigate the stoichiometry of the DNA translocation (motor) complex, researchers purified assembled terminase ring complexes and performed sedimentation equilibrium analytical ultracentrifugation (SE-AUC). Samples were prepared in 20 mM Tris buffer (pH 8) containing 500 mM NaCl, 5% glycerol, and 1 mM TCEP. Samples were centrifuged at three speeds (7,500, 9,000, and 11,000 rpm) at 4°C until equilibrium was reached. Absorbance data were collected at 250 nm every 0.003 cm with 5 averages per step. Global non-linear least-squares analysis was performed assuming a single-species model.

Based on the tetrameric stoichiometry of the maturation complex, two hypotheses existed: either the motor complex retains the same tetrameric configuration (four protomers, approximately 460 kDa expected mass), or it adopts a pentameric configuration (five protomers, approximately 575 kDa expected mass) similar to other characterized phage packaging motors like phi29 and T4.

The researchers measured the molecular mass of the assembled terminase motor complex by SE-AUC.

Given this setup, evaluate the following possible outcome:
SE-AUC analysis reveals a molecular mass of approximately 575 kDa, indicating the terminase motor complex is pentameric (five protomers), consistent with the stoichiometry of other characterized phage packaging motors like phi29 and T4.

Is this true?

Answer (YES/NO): NO